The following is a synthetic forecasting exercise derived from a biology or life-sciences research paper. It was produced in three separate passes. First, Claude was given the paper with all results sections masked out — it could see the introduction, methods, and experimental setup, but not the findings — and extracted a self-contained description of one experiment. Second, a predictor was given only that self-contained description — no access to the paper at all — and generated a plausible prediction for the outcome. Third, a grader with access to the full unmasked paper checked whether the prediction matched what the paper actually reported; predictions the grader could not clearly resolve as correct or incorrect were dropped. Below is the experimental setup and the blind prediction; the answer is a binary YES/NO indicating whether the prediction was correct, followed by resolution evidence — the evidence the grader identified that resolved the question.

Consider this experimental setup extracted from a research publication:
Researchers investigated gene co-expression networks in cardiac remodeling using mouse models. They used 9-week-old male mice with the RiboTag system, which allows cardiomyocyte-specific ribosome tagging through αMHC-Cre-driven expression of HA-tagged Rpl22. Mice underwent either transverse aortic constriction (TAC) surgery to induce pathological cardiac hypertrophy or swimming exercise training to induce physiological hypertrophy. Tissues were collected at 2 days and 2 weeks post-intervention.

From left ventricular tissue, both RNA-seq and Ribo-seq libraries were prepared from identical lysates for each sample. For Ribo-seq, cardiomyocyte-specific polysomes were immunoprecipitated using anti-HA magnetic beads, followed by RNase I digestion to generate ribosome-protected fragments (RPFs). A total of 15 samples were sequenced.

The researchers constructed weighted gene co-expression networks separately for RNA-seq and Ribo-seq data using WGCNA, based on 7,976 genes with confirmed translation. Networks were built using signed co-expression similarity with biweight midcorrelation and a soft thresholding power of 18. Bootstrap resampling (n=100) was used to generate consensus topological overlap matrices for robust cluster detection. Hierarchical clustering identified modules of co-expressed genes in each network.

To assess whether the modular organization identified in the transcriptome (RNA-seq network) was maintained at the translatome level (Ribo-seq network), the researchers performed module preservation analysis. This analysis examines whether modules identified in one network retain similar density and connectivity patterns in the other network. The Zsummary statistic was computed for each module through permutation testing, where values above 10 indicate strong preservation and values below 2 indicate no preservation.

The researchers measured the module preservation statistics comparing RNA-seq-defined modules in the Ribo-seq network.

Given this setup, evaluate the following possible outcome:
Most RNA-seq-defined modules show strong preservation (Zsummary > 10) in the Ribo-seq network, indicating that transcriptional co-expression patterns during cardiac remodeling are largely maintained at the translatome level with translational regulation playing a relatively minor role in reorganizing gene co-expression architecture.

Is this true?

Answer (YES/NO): NO